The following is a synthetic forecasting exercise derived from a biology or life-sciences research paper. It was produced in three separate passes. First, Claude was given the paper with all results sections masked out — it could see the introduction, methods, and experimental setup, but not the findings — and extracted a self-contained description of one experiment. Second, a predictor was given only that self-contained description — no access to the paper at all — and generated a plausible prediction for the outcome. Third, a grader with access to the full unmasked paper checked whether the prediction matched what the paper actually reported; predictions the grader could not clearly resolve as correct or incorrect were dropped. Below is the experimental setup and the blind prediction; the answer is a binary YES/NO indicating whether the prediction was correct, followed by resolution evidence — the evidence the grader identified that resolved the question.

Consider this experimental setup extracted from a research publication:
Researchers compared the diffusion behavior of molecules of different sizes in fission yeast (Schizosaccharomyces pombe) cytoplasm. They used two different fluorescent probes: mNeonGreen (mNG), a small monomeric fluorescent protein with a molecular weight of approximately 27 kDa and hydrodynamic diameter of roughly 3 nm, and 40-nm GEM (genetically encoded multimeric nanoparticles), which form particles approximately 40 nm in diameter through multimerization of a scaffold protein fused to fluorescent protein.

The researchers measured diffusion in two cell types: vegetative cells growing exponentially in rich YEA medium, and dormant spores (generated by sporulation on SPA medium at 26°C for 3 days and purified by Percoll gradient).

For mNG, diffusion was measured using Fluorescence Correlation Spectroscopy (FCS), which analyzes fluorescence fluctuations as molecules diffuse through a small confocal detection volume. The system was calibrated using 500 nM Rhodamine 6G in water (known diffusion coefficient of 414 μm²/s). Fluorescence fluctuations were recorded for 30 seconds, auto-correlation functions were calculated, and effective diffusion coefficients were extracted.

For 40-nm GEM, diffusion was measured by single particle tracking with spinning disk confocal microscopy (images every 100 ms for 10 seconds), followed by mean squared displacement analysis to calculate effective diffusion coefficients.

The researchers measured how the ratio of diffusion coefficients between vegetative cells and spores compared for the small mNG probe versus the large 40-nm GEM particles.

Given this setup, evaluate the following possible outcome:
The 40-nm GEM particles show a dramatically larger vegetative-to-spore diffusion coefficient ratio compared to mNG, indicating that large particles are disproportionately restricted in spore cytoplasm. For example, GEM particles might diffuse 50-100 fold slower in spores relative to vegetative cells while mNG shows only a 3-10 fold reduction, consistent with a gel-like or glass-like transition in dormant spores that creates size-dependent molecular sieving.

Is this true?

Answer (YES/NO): NO